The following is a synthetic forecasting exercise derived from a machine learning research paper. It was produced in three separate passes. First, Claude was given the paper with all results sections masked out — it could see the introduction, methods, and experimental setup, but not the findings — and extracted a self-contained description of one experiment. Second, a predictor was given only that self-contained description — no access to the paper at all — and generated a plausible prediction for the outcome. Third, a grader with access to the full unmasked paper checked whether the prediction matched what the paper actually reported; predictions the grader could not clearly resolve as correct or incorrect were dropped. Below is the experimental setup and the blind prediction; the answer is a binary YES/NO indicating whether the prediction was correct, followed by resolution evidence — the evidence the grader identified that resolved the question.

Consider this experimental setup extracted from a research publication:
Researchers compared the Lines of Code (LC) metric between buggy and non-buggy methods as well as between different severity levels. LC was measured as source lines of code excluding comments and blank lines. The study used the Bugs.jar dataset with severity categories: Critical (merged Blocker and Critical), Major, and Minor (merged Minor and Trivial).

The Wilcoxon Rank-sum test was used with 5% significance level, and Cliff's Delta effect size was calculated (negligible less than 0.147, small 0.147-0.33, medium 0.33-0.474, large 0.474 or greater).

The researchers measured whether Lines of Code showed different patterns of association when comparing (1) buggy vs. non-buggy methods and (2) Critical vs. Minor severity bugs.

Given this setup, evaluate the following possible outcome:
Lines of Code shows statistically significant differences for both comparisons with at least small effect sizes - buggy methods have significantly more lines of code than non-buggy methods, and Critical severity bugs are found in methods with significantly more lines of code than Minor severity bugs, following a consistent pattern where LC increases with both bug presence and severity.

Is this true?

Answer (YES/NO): NO